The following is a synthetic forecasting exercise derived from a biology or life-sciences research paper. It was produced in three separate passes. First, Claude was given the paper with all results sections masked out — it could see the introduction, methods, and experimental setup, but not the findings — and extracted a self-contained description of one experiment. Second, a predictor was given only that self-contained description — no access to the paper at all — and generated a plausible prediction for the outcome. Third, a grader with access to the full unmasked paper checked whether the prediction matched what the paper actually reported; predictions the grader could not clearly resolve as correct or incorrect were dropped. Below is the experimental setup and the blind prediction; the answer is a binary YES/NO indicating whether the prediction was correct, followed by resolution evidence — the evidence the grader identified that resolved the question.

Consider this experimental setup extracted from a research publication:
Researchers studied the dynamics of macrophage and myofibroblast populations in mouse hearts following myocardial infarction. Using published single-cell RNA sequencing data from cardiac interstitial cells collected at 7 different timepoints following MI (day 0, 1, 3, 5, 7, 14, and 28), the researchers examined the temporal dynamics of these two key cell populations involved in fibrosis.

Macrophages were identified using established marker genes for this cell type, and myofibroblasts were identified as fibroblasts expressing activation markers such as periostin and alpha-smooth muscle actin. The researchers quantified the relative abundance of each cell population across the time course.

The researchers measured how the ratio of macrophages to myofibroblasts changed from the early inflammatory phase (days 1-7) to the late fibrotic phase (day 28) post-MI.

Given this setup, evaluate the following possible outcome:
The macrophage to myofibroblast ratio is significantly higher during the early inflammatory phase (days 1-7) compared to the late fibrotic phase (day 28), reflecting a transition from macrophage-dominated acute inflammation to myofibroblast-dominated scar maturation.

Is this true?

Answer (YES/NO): YES